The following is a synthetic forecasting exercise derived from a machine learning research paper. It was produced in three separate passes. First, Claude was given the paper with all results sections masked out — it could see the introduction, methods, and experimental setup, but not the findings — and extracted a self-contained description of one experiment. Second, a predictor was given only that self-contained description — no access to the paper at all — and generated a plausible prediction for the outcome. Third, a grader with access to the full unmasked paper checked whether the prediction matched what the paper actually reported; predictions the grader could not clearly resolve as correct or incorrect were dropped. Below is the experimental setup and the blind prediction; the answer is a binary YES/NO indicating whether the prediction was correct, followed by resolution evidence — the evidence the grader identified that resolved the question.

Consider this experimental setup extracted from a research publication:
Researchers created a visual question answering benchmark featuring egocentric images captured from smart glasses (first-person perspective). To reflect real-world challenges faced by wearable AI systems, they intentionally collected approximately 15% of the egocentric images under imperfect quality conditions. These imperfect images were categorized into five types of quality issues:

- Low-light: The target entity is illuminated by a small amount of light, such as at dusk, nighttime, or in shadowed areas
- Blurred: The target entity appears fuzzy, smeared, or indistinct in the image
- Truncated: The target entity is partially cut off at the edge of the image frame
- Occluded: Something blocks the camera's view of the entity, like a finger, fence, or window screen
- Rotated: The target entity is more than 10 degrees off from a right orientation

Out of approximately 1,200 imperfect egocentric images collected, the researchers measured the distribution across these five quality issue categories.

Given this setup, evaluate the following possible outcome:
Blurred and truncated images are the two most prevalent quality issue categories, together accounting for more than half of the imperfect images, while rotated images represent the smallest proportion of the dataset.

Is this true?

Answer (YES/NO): NO